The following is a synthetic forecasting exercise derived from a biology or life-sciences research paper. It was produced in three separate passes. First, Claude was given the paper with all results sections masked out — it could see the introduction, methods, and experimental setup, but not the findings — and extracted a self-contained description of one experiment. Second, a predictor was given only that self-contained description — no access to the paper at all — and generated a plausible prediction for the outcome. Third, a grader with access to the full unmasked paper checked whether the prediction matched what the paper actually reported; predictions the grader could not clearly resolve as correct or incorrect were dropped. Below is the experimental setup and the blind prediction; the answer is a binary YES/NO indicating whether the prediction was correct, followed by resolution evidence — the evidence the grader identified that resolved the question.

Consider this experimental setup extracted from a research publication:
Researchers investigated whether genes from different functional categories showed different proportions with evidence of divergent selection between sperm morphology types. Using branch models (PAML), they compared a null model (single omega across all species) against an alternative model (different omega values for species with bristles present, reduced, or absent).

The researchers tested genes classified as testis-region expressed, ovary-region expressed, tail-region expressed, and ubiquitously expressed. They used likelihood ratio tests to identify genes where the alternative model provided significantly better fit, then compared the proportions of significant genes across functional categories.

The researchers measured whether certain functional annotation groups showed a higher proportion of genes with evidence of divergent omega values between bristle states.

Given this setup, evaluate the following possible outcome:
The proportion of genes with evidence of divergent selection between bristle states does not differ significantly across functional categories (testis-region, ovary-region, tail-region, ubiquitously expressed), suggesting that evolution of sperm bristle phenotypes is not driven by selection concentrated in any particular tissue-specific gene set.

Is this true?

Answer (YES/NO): YES